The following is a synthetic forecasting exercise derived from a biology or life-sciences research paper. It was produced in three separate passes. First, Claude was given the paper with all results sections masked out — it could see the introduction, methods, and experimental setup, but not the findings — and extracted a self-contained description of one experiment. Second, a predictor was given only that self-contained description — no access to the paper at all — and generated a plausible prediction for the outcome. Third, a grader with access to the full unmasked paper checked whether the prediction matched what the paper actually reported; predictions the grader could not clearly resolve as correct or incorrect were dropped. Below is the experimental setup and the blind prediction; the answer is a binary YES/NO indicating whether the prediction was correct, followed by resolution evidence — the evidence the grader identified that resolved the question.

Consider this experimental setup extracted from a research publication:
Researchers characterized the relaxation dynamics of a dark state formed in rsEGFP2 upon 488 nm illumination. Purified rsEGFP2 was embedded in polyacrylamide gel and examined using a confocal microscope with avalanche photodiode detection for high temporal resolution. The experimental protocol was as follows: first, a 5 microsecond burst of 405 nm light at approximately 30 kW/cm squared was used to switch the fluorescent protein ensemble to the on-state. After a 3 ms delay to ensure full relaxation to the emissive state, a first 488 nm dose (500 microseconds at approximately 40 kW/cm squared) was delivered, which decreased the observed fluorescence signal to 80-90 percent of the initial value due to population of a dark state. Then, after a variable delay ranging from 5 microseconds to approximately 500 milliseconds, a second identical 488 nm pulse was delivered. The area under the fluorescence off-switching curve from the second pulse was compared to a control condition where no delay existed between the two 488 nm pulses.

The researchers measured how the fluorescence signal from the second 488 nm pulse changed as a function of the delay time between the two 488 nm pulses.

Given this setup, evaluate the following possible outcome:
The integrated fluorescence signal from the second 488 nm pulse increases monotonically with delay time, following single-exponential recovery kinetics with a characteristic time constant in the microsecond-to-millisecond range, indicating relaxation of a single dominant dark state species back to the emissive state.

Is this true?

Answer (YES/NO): YES